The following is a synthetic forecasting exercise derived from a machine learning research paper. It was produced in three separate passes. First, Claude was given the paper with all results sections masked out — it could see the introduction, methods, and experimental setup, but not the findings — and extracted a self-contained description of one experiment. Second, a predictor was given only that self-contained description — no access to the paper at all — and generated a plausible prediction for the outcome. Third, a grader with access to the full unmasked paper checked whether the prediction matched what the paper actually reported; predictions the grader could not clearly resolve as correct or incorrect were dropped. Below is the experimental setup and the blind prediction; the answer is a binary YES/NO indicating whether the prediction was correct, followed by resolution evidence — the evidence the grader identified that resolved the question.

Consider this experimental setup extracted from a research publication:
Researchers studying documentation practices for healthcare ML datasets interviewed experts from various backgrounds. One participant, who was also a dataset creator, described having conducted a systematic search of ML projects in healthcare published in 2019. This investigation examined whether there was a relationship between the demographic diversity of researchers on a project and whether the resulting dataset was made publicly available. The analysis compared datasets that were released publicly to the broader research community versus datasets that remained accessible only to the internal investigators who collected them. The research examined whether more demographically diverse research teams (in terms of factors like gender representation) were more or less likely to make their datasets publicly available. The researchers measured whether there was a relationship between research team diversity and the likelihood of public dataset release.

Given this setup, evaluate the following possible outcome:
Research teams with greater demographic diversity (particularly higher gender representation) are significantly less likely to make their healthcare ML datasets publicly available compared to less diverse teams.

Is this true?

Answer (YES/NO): NO